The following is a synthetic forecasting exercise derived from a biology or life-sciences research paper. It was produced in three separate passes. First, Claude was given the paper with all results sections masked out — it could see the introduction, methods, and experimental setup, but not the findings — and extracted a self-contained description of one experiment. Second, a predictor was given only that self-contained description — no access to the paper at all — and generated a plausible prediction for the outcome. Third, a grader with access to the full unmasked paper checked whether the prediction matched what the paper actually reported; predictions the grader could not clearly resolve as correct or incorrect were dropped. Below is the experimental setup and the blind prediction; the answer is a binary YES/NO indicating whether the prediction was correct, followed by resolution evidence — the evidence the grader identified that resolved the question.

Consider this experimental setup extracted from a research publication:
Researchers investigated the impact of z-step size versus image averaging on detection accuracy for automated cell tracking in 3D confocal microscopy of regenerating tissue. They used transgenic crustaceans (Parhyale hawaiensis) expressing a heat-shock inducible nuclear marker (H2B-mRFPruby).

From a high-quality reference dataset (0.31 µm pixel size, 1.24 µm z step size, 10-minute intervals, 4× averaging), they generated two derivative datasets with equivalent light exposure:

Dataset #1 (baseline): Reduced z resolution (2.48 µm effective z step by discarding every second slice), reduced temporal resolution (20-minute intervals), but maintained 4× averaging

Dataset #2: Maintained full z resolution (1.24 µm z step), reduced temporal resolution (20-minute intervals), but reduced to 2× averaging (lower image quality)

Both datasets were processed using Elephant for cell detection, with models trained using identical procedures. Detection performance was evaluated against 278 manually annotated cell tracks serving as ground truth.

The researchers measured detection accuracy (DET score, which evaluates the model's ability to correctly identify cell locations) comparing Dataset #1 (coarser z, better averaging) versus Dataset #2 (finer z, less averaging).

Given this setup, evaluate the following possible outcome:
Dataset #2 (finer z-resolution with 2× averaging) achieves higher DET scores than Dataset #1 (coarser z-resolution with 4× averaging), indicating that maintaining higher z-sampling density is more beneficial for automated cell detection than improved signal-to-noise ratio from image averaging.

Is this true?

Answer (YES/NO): YES